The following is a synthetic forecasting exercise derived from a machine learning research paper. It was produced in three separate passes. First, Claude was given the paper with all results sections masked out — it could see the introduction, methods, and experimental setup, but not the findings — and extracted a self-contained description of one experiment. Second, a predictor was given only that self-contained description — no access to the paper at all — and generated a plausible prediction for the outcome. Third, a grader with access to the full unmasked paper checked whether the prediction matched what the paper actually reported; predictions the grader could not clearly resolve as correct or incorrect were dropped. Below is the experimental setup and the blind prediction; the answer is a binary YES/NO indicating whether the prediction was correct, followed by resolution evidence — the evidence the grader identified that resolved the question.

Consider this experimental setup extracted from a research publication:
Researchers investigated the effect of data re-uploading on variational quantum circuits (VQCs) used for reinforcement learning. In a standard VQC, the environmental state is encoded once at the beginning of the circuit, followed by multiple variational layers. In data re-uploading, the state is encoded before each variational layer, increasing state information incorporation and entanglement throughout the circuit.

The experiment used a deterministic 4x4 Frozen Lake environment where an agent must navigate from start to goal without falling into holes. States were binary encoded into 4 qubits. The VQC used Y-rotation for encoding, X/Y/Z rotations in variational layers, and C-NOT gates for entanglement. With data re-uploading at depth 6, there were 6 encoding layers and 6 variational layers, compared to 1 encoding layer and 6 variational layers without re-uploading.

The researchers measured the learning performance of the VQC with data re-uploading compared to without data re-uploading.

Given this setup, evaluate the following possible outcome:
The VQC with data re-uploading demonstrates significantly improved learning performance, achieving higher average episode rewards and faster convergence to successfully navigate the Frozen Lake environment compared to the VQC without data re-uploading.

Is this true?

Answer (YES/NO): YES